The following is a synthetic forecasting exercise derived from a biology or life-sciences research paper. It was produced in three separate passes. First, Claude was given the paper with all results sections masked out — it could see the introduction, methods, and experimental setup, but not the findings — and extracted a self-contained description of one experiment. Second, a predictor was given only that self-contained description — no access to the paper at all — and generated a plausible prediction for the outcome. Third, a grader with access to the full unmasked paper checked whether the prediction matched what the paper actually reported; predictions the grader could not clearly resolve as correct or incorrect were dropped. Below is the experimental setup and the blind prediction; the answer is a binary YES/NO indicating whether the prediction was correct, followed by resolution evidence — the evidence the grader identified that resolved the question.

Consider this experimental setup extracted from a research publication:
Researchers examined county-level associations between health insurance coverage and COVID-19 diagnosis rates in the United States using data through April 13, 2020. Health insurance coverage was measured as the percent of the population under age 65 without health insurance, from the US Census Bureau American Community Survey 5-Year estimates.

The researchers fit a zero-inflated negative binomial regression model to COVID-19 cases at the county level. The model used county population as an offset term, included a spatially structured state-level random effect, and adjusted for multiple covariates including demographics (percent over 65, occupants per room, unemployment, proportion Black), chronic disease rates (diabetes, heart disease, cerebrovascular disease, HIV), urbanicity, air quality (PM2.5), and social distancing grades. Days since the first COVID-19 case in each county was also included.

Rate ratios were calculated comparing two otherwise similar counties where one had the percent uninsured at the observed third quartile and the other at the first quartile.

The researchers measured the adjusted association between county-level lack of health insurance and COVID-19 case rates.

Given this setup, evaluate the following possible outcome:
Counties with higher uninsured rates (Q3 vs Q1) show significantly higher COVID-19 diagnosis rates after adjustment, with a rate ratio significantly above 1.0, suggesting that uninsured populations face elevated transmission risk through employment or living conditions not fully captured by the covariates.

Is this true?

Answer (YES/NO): YES